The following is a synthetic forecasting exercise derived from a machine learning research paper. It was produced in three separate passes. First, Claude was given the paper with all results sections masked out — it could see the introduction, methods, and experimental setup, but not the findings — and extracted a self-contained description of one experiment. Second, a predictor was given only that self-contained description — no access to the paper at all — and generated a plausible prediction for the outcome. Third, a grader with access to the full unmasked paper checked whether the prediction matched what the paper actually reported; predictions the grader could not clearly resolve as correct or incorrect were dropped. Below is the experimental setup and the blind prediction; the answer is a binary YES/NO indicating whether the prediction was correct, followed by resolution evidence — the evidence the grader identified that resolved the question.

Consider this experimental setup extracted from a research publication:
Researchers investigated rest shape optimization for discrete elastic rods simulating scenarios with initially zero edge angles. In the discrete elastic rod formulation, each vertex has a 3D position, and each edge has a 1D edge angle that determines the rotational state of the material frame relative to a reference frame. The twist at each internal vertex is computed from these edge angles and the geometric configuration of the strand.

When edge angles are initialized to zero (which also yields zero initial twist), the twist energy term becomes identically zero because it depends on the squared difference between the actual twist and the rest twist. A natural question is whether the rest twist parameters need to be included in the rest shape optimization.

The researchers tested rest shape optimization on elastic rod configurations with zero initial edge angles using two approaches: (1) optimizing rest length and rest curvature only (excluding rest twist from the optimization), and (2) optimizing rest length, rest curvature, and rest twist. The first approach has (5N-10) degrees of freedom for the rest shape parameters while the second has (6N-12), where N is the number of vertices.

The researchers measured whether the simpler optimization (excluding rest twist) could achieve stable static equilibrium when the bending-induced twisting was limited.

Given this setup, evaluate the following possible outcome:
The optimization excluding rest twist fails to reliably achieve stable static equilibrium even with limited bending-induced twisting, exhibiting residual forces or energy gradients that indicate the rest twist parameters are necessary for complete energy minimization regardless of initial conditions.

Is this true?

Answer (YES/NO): NO